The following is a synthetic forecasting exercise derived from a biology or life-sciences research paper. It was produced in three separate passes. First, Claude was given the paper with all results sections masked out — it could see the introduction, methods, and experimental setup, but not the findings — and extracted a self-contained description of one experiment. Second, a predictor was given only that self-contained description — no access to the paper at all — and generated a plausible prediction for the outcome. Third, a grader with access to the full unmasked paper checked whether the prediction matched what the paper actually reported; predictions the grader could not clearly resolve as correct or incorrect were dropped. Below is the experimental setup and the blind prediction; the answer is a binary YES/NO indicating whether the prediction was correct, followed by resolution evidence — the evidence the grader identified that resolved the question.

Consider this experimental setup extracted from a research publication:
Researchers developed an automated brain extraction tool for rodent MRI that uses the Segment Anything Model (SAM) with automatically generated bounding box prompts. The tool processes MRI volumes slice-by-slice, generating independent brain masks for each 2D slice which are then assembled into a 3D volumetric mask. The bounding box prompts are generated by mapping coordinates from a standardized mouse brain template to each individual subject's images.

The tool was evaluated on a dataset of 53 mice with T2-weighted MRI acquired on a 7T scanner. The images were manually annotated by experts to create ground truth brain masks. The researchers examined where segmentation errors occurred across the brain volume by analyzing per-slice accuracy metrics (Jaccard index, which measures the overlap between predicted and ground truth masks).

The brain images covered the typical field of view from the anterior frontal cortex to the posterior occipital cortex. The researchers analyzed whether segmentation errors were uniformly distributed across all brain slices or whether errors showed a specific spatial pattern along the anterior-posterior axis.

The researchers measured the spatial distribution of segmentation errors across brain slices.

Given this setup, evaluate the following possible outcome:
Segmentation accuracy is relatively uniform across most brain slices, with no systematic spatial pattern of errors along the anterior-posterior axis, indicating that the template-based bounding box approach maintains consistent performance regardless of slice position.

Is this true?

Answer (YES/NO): NO